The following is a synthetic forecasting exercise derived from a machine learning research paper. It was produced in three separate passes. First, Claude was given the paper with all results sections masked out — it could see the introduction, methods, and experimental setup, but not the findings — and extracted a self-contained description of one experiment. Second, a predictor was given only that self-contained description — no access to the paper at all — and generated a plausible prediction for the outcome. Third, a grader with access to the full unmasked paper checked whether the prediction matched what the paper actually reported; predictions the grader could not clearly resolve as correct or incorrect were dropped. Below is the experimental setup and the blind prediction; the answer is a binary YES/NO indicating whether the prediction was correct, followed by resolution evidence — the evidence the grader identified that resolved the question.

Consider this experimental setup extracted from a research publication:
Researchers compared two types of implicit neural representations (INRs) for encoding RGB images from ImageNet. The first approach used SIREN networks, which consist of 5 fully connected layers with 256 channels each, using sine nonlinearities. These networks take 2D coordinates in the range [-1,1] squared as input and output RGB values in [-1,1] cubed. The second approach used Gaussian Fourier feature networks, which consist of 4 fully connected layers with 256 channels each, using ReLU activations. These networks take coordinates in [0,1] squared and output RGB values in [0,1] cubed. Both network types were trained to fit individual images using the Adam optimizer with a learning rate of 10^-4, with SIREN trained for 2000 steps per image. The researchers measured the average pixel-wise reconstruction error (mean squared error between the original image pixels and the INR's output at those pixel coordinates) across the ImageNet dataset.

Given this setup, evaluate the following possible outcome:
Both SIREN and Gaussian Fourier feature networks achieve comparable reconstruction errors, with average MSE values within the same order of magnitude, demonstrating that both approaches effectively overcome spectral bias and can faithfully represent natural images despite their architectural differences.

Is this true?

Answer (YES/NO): NO